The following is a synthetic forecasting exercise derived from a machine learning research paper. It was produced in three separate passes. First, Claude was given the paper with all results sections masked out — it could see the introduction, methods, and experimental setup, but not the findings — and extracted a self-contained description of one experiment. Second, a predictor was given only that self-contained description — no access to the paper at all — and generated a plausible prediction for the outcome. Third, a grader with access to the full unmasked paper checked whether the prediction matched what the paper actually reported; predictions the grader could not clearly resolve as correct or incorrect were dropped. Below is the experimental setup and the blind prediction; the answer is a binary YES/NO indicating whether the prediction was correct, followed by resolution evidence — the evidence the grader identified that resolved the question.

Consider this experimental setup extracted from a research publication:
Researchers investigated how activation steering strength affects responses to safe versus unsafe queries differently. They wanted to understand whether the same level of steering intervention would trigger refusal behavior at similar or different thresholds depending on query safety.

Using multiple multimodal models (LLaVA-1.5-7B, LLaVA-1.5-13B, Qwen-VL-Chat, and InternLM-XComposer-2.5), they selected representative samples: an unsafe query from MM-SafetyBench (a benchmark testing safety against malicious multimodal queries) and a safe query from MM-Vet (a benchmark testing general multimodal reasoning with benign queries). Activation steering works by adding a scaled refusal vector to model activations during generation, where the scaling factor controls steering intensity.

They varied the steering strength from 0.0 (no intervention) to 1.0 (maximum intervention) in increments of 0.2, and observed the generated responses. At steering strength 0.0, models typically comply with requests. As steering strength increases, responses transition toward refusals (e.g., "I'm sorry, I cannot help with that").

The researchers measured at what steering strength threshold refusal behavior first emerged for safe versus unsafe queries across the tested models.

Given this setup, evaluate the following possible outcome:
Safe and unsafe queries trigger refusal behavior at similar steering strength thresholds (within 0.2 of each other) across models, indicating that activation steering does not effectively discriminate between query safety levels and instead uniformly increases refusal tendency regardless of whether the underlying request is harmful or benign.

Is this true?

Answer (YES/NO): NO